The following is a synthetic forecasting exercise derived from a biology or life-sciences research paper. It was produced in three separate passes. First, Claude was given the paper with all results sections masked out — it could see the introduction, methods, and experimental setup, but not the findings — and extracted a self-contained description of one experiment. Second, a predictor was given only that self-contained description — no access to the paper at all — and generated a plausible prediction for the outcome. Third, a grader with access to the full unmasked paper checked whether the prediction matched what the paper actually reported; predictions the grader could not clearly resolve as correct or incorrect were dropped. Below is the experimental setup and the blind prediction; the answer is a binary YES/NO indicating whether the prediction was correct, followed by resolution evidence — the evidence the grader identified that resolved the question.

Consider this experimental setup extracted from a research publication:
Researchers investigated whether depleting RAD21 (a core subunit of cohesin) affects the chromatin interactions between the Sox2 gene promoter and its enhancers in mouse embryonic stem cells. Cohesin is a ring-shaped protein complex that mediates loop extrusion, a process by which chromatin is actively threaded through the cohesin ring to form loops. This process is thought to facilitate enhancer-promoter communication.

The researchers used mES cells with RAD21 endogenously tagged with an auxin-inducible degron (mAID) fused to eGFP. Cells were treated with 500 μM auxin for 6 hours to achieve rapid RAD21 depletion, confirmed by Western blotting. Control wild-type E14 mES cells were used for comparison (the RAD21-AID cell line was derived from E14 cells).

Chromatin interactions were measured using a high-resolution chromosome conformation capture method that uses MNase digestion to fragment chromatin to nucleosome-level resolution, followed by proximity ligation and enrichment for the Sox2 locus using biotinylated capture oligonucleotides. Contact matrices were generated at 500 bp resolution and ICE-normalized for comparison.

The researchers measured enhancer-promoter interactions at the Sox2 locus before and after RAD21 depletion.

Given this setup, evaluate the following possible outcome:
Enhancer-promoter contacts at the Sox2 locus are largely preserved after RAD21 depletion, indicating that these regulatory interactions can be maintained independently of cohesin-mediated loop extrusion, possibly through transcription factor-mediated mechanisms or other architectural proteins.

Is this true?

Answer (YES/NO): YES